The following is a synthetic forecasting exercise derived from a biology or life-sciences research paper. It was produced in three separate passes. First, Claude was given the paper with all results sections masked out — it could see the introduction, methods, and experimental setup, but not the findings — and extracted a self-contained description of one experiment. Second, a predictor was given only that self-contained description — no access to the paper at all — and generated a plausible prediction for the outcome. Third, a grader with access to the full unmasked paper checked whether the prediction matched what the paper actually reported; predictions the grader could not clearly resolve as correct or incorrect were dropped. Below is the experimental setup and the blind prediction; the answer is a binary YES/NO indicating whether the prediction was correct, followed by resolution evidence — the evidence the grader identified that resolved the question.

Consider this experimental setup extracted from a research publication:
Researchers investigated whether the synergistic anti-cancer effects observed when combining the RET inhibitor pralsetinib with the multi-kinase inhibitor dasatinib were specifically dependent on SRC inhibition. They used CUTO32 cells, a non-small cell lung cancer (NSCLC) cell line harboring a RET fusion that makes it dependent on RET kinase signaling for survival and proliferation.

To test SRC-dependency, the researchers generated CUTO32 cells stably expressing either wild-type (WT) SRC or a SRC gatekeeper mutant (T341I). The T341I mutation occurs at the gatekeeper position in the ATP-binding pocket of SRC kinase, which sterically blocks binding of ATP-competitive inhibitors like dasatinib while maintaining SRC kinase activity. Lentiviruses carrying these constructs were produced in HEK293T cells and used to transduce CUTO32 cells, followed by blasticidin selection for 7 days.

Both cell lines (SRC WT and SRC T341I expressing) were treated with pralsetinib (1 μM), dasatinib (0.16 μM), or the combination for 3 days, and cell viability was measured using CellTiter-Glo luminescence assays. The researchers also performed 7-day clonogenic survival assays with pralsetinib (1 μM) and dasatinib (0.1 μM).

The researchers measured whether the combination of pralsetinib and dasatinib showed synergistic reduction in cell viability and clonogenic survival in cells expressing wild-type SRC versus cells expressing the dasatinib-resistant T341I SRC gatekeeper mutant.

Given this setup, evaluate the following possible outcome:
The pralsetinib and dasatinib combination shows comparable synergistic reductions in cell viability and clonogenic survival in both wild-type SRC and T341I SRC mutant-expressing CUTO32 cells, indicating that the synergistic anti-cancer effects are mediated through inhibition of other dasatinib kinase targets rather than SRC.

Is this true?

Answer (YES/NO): NO